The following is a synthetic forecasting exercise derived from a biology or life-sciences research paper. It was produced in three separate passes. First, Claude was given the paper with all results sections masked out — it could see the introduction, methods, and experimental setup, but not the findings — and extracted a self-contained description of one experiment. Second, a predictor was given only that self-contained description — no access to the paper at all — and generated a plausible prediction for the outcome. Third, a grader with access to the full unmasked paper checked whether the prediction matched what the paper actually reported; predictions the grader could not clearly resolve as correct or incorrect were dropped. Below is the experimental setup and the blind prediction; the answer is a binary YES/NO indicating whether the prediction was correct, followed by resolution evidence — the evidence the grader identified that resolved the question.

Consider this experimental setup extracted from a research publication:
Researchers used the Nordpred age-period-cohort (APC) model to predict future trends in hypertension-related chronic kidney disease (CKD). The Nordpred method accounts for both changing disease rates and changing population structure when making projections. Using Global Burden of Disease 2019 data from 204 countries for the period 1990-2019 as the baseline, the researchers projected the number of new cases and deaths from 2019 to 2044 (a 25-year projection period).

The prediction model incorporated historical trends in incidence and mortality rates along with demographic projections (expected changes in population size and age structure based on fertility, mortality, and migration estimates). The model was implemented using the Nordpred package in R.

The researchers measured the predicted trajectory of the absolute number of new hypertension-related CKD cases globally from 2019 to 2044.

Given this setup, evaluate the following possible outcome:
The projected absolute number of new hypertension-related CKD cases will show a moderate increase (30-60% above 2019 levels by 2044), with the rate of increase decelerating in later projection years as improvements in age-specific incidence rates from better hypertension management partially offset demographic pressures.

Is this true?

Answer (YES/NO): NO